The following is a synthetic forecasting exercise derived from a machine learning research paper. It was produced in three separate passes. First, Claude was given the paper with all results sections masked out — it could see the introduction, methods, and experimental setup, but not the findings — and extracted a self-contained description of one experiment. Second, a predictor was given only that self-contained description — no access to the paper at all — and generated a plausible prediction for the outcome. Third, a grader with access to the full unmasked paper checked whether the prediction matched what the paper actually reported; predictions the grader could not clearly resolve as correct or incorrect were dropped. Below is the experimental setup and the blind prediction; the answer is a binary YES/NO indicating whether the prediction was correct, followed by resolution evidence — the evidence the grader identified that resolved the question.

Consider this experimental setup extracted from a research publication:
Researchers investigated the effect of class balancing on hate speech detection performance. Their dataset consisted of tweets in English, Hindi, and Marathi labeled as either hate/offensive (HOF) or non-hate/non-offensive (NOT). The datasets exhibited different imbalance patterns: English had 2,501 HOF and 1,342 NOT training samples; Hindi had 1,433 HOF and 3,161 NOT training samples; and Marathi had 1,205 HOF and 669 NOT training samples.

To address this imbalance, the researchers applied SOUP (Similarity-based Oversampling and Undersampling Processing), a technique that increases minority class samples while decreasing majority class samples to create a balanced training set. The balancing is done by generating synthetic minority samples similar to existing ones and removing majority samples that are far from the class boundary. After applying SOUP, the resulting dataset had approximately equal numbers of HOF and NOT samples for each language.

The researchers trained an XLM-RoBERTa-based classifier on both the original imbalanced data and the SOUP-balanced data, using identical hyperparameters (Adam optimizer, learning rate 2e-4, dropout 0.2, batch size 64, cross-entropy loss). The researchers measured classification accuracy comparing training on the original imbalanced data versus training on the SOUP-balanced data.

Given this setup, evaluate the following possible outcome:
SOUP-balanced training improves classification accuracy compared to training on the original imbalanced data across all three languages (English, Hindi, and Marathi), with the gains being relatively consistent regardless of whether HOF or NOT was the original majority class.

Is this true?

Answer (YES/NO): NO